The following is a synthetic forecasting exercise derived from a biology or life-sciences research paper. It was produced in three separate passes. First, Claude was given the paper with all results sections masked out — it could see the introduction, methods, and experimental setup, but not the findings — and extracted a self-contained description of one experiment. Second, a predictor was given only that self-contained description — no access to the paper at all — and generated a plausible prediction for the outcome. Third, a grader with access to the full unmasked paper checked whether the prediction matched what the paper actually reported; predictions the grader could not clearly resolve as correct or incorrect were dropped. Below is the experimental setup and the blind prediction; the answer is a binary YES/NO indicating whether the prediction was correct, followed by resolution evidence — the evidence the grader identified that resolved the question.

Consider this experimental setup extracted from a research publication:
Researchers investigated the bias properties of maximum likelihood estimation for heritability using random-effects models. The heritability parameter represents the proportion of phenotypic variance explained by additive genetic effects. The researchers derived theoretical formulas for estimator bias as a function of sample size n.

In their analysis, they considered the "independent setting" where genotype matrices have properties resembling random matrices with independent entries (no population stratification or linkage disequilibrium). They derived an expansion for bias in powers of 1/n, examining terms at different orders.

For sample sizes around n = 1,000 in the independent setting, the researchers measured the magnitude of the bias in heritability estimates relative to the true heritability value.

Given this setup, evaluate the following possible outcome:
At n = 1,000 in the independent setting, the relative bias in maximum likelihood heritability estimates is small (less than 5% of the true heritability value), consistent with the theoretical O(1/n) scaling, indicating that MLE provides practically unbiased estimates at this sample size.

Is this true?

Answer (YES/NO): YES